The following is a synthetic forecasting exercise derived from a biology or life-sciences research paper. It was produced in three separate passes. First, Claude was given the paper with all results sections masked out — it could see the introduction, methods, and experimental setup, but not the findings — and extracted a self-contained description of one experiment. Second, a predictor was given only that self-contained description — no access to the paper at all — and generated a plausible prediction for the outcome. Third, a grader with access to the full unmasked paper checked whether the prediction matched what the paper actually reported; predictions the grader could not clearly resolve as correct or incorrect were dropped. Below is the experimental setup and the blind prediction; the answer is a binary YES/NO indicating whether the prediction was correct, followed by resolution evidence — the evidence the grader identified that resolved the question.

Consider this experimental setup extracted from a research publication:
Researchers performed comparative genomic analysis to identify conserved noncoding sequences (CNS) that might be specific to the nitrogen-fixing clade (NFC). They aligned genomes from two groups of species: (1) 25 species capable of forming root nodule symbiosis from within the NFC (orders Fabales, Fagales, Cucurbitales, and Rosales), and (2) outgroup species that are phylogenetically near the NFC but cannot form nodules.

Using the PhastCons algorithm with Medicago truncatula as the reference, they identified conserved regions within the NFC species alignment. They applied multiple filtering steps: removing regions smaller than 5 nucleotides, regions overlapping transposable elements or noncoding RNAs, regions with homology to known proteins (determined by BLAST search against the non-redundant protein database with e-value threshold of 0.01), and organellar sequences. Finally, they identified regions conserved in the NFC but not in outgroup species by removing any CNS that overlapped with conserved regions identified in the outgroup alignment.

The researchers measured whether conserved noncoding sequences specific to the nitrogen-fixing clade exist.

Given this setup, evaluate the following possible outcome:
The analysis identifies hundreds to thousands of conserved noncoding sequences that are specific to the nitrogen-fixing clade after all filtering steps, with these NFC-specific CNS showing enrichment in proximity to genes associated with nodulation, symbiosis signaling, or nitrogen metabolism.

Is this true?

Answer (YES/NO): NO